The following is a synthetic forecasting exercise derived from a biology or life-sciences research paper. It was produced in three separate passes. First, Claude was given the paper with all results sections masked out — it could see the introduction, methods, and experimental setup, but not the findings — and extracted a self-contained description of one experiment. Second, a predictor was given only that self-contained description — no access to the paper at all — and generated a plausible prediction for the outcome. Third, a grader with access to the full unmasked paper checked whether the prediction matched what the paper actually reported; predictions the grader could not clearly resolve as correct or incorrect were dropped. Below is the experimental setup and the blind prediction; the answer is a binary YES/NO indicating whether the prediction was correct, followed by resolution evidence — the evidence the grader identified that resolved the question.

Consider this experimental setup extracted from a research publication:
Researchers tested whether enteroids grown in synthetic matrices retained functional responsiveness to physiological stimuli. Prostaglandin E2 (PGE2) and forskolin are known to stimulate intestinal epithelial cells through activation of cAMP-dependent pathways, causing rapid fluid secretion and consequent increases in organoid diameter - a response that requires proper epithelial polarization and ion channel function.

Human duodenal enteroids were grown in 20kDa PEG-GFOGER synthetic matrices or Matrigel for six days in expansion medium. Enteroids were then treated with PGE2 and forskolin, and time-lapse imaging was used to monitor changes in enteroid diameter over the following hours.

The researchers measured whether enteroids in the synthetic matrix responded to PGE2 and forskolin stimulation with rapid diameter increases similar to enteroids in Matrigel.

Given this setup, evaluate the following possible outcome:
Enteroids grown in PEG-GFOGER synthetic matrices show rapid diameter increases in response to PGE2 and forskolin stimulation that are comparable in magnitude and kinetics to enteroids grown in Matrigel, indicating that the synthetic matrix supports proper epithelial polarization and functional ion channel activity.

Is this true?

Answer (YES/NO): YES